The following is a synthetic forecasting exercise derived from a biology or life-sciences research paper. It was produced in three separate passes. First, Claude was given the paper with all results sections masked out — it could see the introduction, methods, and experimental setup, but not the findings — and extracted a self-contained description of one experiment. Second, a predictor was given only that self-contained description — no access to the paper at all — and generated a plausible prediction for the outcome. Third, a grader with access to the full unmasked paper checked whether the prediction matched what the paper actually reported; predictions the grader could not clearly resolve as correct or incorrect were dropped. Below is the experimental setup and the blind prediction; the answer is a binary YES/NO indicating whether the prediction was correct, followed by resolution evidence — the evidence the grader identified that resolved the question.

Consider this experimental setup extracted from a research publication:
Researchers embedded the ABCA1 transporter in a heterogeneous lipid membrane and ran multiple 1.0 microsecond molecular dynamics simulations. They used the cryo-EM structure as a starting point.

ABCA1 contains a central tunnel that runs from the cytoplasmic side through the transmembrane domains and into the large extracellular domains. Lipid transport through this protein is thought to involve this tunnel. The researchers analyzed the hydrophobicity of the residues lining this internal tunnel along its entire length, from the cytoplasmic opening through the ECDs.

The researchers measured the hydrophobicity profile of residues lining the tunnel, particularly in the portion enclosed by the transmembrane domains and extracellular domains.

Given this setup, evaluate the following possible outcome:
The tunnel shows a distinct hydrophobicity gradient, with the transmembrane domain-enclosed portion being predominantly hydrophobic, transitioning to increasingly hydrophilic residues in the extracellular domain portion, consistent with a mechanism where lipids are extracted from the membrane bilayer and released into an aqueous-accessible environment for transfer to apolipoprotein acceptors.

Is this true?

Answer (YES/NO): NO